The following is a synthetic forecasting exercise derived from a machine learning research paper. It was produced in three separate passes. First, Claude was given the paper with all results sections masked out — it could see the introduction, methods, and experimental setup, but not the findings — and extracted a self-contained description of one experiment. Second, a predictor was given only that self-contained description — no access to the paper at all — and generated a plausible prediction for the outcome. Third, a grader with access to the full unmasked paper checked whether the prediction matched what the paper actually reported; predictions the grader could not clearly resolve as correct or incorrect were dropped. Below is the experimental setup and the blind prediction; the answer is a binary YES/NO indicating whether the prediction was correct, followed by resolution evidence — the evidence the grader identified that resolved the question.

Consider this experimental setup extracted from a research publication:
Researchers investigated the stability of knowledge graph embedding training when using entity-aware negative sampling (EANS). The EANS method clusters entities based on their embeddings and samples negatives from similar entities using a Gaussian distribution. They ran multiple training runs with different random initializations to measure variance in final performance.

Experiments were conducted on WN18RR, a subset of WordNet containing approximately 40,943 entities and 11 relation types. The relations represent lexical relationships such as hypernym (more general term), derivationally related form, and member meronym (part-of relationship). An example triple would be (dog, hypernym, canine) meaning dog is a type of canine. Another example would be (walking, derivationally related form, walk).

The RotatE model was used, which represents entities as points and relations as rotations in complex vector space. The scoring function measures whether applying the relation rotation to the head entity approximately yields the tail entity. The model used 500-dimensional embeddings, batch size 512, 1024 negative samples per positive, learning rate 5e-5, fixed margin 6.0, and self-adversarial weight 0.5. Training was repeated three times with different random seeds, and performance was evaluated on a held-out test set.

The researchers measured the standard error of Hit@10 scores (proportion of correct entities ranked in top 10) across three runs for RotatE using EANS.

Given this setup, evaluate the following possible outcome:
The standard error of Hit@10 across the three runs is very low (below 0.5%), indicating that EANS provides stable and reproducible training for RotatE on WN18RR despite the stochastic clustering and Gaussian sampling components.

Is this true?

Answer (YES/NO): YES